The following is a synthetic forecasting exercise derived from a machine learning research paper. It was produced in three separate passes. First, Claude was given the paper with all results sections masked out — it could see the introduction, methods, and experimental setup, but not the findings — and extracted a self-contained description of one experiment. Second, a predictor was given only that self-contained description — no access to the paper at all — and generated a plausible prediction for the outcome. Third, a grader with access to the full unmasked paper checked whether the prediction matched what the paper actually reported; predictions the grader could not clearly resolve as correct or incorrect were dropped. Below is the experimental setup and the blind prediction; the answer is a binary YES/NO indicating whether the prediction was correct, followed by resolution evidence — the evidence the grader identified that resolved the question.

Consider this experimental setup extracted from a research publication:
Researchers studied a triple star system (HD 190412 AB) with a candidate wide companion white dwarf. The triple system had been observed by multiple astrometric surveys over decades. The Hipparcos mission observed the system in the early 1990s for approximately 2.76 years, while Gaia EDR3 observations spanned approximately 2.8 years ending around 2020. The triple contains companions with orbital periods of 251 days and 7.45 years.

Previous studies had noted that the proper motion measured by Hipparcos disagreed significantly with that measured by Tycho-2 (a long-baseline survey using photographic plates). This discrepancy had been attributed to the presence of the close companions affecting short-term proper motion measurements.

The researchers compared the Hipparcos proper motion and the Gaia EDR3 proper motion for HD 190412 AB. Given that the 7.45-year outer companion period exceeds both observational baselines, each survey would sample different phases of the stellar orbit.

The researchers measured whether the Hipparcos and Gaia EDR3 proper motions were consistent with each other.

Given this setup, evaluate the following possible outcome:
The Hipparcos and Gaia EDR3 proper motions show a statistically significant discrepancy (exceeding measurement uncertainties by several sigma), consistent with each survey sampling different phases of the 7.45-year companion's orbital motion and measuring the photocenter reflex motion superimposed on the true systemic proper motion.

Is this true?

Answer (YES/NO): YES